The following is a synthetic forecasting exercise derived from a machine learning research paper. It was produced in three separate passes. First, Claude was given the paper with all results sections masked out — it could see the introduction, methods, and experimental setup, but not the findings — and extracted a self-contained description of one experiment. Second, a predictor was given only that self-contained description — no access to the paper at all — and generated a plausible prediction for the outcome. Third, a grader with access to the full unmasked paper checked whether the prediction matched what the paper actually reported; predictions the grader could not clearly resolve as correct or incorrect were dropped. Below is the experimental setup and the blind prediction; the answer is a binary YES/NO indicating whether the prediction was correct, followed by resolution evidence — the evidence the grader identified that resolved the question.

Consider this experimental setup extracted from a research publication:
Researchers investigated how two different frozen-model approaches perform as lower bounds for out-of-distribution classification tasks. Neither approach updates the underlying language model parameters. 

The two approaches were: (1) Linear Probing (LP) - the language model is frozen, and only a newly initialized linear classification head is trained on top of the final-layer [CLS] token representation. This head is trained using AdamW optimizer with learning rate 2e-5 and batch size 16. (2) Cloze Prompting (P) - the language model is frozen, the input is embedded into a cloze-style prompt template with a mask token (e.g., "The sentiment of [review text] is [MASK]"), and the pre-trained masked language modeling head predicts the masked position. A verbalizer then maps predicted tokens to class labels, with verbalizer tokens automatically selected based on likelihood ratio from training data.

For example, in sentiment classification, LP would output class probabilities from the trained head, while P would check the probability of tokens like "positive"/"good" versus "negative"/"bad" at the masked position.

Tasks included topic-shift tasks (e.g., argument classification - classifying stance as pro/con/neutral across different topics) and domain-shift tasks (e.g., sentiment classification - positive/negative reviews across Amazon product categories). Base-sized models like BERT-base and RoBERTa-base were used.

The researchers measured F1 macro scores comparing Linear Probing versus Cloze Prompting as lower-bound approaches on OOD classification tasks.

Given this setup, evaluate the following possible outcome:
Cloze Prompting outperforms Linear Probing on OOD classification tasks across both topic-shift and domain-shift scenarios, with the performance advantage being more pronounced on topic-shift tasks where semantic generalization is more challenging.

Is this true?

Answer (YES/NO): NO